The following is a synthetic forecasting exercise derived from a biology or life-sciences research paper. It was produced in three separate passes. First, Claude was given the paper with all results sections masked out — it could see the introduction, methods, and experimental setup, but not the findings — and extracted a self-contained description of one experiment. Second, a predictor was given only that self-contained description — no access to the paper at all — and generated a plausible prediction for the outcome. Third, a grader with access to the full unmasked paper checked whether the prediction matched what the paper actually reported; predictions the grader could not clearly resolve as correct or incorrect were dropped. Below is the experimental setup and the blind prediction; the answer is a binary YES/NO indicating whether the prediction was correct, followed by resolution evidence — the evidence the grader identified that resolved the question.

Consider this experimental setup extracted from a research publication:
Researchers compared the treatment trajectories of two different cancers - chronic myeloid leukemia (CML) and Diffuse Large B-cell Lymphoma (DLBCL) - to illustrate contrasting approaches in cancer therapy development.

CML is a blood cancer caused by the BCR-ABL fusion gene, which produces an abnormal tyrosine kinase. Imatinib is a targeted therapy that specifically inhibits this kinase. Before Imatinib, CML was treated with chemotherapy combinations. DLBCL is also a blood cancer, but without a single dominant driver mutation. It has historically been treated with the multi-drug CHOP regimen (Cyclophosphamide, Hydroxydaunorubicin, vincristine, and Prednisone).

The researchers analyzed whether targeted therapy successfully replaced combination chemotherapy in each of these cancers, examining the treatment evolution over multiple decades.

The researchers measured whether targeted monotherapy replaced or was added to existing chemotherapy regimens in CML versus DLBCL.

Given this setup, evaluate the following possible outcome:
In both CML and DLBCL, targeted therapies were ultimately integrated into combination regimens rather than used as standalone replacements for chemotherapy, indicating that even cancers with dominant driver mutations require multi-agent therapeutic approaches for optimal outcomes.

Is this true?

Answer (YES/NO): NO